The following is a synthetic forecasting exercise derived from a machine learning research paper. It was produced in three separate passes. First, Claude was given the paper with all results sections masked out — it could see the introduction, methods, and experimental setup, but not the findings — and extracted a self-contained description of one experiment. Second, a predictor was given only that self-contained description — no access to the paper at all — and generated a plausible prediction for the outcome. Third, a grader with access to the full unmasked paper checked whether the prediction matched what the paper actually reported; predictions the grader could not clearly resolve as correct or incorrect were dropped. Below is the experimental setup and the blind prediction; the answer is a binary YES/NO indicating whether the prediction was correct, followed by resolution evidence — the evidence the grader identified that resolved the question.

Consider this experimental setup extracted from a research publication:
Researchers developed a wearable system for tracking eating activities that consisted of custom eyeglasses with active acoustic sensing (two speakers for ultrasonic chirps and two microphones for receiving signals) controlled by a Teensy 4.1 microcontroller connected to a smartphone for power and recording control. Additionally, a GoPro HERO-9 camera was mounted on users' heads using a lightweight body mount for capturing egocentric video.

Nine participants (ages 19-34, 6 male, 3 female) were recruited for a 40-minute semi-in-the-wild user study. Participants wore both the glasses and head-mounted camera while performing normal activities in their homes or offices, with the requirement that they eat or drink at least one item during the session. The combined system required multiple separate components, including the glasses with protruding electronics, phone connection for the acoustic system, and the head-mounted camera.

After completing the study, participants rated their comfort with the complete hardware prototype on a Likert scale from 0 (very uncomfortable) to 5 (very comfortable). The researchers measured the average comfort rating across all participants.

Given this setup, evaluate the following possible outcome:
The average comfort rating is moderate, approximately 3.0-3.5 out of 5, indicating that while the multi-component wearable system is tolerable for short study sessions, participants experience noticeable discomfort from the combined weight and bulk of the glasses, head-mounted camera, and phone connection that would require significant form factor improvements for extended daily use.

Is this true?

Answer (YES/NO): NO